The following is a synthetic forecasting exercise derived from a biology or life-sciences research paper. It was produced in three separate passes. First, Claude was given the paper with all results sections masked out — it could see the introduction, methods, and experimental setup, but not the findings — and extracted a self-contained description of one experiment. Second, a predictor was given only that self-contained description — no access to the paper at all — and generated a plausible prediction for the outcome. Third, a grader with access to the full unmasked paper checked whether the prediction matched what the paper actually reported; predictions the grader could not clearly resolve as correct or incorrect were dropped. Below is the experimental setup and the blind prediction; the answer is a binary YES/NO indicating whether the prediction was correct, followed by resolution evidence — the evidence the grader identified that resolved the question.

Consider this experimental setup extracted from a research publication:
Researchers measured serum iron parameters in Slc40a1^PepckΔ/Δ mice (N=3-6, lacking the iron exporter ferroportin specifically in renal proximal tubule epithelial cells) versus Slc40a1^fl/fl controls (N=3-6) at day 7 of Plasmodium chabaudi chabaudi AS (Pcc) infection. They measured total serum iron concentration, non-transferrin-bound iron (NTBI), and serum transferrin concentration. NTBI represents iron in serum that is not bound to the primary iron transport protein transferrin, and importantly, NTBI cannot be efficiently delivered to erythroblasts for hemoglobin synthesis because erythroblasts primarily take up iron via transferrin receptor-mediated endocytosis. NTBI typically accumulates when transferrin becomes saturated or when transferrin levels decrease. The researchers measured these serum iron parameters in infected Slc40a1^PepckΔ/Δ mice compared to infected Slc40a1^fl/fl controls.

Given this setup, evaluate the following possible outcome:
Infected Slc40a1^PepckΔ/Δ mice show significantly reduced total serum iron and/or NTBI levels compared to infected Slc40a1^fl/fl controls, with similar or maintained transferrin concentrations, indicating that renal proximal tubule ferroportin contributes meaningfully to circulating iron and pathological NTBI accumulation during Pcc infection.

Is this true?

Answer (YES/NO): NO